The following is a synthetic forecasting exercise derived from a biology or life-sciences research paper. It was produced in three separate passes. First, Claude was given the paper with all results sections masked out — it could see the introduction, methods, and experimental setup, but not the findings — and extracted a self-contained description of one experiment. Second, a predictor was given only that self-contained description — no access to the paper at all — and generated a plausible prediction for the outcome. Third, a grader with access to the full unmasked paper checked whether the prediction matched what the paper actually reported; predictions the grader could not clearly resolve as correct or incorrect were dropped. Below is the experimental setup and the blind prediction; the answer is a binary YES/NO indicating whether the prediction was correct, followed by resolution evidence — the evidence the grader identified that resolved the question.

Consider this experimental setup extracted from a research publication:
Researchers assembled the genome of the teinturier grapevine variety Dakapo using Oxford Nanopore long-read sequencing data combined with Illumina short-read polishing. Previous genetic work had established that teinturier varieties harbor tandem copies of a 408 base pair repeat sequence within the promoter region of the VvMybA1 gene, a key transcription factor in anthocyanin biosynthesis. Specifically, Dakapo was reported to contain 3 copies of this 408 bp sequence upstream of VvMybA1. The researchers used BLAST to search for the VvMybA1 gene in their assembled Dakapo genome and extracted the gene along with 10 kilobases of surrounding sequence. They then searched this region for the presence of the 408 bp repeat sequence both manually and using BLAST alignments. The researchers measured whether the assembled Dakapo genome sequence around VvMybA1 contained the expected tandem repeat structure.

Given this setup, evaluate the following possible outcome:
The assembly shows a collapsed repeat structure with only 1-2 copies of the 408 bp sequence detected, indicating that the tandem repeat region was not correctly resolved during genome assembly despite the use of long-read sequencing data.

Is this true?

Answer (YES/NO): NO